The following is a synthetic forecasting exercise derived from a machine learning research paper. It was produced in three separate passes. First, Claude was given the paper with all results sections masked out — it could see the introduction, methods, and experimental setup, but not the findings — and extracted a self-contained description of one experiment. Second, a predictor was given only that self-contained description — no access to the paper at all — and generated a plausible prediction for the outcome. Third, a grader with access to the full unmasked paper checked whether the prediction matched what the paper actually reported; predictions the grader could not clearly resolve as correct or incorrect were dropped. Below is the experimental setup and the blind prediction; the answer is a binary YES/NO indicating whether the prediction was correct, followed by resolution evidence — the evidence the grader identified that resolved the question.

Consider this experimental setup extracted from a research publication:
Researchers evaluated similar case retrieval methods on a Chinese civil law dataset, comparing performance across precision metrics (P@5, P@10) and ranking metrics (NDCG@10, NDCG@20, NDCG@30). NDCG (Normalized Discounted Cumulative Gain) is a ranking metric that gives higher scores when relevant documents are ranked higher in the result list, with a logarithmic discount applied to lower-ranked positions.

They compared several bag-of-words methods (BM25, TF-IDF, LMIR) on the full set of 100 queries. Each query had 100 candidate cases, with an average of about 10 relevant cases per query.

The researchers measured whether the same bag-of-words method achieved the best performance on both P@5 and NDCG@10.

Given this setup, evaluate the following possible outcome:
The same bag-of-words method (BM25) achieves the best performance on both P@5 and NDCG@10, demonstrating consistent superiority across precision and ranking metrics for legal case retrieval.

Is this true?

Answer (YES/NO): NO